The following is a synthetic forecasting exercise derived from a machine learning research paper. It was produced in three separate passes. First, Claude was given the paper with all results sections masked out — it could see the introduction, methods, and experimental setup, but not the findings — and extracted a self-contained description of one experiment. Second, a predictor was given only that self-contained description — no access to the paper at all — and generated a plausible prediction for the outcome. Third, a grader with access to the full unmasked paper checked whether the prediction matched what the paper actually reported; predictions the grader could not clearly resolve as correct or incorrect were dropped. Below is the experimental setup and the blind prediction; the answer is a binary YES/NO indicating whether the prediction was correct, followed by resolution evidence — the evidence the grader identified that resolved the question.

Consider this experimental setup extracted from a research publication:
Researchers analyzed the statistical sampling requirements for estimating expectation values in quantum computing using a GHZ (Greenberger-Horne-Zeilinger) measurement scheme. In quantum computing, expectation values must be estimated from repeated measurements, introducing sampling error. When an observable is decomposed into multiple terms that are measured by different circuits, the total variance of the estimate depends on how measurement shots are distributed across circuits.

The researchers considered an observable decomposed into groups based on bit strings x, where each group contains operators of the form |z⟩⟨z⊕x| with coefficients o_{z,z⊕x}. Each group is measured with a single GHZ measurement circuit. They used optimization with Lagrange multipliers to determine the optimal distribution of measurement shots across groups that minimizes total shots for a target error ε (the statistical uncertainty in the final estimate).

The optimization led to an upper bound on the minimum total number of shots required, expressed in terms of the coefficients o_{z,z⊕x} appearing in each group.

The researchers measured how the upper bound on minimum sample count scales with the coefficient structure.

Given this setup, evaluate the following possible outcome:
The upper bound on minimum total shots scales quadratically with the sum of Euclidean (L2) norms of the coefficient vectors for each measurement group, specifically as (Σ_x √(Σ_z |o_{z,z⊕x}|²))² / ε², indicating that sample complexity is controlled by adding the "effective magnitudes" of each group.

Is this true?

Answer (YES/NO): NO